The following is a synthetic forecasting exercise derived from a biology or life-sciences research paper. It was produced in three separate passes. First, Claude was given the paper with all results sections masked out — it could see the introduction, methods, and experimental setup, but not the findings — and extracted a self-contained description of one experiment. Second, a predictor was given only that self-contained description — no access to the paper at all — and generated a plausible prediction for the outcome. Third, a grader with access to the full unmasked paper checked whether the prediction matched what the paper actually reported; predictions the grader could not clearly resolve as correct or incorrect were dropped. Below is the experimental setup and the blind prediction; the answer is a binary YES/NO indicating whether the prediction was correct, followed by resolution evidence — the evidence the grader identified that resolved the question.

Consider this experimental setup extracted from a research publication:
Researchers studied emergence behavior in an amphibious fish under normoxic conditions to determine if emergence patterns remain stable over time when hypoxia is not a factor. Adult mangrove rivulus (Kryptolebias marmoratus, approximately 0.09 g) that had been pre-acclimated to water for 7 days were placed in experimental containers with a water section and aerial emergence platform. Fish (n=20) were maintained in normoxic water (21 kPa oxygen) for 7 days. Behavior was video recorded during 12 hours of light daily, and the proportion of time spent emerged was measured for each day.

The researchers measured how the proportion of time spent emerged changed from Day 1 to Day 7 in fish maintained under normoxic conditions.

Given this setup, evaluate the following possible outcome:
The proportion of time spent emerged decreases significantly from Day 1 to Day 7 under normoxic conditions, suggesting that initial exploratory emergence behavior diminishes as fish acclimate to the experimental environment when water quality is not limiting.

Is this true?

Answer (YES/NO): NO